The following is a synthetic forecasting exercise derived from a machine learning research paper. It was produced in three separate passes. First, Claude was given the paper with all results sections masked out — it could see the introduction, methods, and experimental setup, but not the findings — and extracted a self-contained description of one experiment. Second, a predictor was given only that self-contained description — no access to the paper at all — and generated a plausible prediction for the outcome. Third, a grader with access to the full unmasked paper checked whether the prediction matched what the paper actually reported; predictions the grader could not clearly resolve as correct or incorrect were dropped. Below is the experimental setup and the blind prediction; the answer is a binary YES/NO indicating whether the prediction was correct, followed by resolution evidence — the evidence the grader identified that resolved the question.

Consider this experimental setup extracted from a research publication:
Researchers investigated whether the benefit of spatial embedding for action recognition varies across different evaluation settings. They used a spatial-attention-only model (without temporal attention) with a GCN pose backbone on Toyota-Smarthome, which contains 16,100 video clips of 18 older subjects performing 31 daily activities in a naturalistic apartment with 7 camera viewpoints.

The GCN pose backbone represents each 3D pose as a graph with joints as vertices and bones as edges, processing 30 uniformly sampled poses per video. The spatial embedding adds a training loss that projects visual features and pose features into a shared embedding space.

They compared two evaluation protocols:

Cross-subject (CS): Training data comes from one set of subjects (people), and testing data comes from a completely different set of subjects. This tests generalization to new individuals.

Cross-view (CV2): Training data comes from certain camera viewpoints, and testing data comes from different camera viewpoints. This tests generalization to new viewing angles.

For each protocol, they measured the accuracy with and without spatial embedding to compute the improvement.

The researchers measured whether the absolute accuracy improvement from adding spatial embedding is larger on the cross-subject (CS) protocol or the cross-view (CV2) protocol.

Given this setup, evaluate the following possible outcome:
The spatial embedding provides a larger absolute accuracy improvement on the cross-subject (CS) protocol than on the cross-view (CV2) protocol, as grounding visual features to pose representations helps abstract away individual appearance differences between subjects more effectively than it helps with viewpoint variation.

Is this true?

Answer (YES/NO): YES